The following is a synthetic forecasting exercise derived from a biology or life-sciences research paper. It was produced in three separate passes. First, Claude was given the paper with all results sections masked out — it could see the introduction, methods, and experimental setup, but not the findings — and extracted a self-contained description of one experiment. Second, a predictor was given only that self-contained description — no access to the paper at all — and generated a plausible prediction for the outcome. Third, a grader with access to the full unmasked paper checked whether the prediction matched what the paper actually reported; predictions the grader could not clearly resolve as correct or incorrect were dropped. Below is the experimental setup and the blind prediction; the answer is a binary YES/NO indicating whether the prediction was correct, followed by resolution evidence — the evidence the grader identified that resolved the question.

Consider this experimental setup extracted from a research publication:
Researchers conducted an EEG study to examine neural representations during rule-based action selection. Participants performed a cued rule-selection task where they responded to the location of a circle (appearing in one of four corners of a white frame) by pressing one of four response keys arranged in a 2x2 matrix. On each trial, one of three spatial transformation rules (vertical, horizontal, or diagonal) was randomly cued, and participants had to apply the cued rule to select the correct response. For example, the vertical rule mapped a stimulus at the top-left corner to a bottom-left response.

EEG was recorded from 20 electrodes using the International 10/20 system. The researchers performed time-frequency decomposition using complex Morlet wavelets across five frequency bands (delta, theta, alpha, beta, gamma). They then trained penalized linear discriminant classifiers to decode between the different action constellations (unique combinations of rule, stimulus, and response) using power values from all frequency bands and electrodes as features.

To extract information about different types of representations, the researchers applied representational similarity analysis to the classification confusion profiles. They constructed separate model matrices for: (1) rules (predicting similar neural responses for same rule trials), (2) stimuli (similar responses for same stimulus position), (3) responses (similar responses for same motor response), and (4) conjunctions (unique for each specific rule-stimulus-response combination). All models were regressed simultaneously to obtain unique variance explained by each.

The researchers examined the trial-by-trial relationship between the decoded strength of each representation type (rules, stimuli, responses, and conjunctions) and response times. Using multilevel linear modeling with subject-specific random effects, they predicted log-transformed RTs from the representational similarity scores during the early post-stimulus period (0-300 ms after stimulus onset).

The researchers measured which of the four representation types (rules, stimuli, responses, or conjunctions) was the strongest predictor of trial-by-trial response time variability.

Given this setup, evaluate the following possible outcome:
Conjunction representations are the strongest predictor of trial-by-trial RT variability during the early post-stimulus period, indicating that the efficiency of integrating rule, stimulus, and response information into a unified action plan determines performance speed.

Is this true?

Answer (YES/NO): YES